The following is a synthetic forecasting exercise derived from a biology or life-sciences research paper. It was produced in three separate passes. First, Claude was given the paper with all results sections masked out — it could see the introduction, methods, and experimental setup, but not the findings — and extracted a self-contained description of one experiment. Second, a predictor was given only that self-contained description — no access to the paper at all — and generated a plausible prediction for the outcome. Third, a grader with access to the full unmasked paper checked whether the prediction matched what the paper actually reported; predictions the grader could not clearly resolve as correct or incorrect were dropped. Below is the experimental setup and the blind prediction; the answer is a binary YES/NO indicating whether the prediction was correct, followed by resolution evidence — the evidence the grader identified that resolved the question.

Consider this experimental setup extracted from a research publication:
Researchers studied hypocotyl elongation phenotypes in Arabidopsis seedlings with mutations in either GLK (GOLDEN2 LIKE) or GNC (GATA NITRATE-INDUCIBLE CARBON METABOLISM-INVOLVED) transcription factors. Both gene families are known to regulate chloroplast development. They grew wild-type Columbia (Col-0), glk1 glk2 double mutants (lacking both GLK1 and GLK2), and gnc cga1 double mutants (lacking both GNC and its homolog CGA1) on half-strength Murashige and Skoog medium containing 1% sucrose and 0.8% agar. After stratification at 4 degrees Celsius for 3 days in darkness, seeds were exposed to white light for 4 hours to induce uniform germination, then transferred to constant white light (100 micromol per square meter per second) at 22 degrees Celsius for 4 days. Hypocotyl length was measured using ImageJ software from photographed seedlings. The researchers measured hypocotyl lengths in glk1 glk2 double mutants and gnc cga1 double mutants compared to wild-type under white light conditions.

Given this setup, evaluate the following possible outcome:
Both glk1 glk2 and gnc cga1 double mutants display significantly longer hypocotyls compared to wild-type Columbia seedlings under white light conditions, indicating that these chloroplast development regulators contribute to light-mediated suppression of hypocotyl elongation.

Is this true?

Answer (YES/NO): NO